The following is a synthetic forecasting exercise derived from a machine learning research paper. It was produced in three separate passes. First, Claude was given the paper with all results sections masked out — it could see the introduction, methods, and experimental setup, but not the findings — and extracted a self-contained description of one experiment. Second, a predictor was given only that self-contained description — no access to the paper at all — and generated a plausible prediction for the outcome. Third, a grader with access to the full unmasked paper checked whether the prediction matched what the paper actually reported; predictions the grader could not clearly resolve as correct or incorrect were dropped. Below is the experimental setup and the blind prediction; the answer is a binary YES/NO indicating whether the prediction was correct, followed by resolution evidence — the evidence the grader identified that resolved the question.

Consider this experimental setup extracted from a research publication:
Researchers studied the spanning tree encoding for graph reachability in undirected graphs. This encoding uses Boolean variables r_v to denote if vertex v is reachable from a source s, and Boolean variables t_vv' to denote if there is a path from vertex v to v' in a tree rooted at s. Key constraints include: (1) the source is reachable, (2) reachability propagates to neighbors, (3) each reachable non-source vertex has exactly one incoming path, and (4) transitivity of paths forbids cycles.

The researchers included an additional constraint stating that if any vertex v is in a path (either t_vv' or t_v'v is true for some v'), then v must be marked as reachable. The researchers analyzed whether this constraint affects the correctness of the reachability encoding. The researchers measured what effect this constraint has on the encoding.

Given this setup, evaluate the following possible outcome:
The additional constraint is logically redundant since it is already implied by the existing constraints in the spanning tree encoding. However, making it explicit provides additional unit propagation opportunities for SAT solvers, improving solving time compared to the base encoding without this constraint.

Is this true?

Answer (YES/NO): NO